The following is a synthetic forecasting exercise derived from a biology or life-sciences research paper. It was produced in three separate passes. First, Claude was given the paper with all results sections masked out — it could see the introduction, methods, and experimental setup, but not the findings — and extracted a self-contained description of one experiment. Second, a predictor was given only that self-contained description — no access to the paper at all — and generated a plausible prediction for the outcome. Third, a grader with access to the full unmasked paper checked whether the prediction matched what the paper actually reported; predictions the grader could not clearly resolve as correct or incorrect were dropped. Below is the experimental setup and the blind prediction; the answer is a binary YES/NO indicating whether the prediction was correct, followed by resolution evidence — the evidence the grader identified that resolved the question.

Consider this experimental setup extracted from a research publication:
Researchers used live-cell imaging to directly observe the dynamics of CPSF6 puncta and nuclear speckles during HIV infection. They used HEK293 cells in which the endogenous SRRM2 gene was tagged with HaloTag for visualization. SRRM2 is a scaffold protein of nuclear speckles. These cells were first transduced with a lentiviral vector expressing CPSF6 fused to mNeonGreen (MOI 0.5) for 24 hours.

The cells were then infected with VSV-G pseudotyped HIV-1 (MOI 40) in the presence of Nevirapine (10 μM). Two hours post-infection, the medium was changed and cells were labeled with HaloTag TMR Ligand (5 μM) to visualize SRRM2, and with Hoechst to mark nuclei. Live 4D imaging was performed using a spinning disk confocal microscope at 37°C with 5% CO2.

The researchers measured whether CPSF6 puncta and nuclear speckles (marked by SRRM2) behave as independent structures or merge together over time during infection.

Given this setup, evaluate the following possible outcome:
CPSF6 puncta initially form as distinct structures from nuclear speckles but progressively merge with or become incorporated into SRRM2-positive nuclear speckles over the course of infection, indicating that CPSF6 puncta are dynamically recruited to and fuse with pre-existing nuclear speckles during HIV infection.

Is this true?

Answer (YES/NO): YES